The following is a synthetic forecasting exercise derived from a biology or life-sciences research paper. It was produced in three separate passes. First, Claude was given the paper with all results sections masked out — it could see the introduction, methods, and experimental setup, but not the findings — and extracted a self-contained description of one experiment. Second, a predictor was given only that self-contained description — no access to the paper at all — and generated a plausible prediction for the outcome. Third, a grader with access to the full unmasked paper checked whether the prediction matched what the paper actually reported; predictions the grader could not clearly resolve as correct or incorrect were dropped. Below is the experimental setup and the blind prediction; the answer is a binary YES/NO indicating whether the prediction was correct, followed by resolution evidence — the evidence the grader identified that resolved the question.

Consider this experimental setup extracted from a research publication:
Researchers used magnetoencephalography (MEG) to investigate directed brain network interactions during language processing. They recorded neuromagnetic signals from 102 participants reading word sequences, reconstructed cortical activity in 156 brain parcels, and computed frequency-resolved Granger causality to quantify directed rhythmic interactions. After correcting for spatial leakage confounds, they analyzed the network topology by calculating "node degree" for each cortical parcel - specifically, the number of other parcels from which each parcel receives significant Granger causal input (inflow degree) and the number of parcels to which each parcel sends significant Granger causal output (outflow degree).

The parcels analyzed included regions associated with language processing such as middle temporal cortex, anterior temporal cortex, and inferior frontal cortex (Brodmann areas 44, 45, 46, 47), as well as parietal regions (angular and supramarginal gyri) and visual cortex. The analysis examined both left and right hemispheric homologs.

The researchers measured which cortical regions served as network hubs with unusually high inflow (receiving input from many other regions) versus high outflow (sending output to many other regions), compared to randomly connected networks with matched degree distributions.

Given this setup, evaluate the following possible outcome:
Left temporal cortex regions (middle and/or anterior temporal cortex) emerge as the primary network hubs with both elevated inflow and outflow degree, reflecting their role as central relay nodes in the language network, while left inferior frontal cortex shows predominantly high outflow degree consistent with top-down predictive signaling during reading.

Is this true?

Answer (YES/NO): NO